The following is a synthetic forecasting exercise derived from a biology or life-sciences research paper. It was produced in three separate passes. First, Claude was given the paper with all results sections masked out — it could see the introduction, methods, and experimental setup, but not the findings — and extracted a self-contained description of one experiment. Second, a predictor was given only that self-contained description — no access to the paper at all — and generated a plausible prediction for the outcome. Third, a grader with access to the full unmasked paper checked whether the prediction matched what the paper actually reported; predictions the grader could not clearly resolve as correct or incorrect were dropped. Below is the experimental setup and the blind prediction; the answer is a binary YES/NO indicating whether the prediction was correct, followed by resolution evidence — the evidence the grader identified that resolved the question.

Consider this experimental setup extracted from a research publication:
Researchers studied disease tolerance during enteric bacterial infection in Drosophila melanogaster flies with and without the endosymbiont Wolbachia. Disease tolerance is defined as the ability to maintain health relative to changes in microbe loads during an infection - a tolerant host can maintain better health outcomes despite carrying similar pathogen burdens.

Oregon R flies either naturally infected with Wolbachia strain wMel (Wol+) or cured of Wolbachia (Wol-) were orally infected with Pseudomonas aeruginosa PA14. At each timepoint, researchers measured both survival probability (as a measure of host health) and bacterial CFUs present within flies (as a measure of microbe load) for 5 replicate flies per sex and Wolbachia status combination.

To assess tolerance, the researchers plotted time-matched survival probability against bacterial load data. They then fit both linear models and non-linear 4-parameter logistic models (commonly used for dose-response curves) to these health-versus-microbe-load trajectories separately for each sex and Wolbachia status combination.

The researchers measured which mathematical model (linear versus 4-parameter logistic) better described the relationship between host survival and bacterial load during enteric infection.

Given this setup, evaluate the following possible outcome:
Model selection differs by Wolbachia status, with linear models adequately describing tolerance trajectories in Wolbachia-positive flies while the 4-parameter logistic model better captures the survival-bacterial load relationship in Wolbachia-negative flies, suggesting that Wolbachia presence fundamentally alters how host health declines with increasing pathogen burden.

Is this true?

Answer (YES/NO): NO